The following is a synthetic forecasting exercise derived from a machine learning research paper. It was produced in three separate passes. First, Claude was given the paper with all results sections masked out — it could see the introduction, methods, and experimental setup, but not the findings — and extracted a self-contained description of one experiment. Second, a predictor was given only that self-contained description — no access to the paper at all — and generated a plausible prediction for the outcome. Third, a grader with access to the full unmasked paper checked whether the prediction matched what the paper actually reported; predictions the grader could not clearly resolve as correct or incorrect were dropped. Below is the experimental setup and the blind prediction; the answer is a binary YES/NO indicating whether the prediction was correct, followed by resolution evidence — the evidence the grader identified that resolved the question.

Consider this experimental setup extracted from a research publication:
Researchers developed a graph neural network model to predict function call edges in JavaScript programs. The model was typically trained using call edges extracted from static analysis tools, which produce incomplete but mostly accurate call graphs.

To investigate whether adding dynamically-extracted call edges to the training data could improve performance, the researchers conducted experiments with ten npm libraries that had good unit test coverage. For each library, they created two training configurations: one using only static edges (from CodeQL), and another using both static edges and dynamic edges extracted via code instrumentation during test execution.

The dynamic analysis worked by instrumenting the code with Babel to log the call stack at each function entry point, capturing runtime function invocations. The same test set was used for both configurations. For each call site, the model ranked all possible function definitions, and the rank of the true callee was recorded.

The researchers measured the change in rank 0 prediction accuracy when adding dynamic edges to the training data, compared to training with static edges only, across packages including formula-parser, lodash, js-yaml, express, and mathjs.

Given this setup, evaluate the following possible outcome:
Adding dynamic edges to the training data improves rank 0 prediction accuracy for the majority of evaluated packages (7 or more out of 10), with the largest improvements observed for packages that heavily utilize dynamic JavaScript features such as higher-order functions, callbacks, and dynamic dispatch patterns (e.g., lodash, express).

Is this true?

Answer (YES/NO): NO